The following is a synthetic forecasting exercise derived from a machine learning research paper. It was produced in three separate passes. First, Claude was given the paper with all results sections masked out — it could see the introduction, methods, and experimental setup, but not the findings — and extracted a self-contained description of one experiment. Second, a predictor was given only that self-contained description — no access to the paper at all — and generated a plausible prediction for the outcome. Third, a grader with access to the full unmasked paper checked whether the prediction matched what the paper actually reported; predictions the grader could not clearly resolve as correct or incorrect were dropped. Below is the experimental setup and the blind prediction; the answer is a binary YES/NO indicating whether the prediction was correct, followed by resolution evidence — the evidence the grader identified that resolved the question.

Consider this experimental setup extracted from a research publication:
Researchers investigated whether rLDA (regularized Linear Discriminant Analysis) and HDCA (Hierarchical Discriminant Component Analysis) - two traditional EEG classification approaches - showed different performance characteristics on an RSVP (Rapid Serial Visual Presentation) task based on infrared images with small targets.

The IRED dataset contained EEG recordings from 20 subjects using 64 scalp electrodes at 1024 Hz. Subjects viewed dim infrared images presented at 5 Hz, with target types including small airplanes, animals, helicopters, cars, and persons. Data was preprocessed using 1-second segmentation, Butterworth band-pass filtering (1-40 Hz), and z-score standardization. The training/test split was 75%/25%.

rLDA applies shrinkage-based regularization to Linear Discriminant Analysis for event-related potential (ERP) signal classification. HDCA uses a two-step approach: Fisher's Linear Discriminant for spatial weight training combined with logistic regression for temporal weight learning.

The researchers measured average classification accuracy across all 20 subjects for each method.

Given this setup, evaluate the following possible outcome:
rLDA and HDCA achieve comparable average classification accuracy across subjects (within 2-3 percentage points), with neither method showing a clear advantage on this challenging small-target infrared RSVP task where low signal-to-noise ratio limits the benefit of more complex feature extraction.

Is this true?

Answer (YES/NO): YES